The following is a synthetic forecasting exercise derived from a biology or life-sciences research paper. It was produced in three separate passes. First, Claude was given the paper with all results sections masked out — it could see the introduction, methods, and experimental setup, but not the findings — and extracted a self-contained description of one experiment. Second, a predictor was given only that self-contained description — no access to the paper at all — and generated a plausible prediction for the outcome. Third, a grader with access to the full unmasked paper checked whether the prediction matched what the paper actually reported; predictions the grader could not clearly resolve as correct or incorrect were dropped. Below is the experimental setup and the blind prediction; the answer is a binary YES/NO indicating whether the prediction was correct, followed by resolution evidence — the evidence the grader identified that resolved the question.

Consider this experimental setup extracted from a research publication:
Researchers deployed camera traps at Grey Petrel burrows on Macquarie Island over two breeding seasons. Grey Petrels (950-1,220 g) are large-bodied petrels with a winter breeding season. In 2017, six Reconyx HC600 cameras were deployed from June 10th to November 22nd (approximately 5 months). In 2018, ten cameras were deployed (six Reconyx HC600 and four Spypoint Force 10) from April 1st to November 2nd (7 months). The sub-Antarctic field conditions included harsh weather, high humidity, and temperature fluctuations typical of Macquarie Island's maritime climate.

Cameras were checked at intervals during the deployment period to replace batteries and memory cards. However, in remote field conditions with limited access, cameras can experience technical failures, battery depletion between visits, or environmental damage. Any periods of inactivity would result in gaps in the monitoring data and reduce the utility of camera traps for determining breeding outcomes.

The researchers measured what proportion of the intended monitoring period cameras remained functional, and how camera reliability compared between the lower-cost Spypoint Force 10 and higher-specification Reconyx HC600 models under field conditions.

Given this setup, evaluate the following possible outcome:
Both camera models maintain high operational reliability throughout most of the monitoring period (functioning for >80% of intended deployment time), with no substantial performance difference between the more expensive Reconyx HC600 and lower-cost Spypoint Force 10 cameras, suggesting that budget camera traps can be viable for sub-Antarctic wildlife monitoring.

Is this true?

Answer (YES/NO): NO